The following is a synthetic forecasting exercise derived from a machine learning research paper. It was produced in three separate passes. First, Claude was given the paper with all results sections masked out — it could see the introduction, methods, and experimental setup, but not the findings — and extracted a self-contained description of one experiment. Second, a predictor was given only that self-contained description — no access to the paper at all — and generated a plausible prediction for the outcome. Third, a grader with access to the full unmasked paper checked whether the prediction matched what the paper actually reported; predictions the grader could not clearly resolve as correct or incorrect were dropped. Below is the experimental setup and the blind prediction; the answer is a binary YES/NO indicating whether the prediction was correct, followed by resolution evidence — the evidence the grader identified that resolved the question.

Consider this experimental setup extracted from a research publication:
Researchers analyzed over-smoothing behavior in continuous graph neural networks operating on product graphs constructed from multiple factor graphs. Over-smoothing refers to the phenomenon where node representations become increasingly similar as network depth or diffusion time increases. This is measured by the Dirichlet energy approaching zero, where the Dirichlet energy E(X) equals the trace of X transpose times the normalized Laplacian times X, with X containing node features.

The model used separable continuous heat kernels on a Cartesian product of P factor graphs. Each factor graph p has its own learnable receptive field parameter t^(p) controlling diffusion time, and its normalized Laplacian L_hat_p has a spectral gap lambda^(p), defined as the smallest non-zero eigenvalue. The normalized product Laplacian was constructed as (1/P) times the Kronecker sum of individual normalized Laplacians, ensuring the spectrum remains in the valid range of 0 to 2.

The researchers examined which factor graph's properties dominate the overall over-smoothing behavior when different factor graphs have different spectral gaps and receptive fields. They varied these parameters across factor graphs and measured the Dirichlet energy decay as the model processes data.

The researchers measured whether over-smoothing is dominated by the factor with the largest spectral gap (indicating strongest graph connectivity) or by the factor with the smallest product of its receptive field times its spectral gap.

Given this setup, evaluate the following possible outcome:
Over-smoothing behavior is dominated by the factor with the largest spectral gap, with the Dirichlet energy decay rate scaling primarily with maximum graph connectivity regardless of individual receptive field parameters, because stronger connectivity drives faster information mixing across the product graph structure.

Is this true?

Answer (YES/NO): NO